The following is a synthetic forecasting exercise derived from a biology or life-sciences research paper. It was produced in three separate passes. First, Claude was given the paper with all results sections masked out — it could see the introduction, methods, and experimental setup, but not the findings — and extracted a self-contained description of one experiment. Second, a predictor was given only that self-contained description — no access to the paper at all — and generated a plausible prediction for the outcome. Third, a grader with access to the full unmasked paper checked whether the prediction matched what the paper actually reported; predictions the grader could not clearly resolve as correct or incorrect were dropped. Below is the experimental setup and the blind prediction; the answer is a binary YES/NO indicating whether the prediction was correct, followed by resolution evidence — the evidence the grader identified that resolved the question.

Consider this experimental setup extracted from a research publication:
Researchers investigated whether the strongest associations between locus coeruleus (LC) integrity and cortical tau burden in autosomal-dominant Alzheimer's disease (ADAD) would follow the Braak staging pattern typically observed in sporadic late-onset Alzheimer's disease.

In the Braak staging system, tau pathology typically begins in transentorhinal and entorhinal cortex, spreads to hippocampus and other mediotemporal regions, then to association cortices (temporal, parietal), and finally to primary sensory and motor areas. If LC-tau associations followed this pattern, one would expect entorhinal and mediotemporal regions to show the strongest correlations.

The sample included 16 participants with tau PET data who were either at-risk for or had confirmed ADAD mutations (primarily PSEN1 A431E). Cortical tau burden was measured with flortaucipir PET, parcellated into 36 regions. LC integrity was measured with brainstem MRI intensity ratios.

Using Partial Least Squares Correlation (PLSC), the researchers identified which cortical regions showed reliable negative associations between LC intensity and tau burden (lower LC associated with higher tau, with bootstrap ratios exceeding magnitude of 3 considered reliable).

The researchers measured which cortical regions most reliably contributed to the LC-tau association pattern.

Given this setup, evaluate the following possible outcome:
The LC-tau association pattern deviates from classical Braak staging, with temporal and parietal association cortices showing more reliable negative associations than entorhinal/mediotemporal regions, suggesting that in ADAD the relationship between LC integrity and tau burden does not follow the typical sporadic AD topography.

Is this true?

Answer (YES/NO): YES